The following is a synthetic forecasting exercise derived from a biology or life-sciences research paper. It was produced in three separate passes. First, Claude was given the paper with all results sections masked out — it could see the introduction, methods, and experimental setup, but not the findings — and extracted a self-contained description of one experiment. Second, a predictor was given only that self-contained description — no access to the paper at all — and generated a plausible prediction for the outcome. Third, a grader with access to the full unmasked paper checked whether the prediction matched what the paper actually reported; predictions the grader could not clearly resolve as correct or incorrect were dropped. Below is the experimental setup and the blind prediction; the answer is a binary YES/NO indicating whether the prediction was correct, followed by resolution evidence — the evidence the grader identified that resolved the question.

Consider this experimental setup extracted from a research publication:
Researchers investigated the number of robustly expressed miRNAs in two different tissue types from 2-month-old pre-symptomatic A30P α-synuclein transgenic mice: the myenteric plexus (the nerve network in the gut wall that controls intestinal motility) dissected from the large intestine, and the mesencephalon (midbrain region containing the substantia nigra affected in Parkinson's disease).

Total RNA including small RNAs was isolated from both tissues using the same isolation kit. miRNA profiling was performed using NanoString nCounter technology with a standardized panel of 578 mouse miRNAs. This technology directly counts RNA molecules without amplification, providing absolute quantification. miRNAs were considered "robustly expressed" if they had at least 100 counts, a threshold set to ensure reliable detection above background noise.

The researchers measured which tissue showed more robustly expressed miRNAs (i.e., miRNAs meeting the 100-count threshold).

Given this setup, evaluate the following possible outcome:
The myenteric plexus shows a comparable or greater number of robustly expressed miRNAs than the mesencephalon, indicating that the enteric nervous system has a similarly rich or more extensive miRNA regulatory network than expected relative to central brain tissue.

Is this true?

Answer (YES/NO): NO